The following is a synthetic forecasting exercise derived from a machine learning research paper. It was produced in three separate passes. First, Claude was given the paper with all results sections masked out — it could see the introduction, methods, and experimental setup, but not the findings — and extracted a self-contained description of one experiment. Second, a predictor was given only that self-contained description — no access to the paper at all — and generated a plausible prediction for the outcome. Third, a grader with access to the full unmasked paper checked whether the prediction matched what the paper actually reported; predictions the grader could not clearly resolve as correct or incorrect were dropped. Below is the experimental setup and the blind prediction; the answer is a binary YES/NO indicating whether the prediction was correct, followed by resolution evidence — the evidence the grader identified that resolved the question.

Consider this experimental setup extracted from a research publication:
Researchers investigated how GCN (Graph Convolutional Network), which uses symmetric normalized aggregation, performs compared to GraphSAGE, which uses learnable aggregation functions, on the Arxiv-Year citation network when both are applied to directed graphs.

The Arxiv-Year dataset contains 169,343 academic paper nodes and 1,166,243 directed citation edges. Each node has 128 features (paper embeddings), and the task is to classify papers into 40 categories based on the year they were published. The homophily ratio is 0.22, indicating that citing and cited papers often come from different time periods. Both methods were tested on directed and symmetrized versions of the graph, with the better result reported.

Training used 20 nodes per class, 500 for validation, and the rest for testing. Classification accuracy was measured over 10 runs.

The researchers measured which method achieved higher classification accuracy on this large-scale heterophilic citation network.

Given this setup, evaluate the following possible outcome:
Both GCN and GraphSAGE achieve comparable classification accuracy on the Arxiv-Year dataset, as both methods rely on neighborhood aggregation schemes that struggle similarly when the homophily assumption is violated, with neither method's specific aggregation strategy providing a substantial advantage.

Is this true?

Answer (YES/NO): NO